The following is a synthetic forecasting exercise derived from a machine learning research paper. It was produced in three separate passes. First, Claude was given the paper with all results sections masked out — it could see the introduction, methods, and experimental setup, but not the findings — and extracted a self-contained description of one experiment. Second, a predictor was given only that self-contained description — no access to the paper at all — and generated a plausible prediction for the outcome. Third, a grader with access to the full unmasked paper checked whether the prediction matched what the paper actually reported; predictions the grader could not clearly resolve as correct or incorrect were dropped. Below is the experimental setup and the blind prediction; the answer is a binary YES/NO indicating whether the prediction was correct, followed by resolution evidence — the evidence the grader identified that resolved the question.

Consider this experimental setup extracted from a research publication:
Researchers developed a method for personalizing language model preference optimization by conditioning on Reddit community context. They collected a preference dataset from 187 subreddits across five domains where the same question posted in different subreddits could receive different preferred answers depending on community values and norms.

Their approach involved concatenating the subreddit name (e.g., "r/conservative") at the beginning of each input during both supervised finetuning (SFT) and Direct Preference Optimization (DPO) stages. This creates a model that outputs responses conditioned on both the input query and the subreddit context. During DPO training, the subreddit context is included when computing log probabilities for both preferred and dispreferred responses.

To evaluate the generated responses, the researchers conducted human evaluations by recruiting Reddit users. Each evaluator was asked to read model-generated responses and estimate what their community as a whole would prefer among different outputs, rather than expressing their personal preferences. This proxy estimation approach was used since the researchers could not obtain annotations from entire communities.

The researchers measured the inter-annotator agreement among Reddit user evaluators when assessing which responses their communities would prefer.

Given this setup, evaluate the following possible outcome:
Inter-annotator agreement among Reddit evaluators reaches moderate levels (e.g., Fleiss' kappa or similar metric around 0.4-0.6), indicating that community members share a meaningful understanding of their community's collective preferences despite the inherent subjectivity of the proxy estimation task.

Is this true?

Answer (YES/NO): NO